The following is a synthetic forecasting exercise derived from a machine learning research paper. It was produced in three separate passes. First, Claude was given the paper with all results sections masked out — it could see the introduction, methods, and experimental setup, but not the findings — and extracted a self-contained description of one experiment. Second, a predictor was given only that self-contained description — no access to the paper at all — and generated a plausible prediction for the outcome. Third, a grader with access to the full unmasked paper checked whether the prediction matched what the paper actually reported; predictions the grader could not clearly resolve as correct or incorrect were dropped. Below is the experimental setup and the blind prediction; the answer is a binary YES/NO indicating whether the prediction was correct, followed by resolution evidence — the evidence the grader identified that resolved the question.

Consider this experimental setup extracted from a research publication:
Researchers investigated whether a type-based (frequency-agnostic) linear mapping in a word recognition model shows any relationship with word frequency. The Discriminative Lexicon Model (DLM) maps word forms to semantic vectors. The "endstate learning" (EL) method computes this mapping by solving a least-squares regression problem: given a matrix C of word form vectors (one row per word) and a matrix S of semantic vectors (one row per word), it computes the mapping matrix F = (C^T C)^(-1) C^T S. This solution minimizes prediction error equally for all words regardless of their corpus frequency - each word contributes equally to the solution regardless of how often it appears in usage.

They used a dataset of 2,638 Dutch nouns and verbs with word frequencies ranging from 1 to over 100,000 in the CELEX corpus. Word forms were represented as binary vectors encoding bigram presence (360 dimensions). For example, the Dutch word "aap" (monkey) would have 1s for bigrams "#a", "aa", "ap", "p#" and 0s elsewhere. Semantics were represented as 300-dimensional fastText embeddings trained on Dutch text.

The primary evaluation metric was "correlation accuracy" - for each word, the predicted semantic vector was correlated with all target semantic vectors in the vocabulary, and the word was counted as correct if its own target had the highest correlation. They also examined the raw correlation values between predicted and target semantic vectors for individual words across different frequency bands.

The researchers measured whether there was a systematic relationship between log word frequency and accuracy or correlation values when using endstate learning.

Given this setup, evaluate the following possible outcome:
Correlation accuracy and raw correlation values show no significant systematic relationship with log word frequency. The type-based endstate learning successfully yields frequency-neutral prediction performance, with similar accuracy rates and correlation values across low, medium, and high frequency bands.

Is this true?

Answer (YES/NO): YES